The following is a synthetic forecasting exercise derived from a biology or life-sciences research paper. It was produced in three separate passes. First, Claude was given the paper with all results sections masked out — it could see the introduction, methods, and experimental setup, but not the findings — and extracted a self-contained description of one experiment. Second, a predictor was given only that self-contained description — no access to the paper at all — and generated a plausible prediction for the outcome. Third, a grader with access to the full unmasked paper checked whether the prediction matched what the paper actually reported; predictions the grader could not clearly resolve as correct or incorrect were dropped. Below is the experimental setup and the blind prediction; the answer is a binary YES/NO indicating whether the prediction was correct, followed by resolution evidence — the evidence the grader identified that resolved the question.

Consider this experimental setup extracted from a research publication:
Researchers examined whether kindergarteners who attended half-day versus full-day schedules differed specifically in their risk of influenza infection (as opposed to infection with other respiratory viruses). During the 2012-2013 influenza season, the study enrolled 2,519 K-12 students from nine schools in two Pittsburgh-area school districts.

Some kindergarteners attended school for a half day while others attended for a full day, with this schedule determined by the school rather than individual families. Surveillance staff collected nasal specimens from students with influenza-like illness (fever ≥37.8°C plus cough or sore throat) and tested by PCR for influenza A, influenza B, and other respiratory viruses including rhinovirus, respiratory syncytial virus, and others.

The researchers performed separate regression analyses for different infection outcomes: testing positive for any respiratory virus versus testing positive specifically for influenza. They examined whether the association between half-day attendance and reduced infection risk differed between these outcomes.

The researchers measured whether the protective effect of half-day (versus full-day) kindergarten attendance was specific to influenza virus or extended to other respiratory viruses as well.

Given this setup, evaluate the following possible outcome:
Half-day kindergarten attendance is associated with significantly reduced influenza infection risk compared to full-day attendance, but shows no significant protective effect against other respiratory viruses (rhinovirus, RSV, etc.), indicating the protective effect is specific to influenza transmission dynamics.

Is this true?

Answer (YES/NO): NO